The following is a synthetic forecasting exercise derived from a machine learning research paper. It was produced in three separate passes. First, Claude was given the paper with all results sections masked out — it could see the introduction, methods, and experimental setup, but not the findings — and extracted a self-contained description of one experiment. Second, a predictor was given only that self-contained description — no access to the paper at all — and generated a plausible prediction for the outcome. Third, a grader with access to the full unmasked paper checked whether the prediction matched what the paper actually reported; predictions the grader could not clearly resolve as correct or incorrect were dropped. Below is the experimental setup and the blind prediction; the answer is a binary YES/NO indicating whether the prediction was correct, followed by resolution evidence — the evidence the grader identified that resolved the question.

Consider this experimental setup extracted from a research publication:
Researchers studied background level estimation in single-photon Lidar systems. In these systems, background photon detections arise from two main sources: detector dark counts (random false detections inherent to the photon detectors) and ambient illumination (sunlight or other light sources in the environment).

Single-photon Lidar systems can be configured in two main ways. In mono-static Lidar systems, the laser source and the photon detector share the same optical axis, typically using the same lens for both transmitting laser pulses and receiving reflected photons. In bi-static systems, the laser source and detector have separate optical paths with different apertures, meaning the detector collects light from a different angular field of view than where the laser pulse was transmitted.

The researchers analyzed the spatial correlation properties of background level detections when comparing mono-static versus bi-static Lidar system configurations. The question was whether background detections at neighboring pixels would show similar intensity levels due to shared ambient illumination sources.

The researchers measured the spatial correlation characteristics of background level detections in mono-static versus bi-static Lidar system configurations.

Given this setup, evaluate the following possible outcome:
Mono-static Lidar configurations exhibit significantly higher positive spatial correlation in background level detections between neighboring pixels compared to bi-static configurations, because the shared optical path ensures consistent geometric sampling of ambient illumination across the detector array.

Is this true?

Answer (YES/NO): YES